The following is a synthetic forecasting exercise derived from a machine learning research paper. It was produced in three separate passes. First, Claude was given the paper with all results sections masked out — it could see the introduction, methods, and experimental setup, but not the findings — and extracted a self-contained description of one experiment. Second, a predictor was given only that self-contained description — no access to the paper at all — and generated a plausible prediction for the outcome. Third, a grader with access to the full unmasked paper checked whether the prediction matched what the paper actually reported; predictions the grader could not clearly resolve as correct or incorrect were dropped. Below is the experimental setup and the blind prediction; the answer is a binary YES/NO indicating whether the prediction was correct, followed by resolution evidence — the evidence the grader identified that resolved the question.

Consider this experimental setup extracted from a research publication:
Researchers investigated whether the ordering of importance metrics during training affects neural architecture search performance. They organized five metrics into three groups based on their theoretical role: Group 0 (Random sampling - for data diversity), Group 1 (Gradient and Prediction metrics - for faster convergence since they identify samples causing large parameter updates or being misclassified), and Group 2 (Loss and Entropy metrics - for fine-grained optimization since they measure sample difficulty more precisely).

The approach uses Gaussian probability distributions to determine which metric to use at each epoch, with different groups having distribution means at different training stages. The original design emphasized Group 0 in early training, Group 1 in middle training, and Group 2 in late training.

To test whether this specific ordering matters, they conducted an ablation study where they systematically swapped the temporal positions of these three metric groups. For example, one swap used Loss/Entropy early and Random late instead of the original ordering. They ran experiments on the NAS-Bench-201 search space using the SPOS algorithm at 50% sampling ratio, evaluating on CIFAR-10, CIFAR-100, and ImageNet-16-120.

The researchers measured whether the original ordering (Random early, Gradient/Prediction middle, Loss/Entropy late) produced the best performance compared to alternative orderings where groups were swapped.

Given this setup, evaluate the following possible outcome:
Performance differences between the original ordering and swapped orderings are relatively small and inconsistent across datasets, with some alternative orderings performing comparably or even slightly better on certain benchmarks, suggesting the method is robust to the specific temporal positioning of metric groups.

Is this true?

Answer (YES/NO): NO